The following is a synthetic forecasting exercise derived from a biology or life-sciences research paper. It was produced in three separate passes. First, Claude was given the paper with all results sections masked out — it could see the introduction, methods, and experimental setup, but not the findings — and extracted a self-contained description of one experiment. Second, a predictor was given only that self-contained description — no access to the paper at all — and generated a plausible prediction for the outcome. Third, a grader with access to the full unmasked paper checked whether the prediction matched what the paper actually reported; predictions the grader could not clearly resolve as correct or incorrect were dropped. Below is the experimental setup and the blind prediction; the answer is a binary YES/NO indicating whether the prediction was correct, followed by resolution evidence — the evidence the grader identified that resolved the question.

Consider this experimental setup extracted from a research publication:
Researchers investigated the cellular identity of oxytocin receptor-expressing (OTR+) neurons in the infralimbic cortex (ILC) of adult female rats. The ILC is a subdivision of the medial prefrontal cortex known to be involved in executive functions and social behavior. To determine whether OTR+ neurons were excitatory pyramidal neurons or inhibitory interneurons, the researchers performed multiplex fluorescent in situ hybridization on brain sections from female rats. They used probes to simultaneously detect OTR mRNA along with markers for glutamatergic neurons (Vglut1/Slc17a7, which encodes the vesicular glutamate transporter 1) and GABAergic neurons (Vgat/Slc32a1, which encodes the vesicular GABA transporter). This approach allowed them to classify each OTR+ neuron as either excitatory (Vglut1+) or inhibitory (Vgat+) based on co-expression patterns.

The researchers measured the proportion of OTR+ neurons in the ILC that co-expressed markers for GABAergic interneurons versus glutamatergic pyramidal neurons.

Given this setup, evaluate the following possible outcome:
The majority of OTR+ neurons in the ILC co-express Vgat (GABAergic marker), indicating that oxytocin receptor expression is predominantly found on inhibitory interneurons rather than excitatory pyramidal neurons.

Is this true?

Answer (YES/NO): YES